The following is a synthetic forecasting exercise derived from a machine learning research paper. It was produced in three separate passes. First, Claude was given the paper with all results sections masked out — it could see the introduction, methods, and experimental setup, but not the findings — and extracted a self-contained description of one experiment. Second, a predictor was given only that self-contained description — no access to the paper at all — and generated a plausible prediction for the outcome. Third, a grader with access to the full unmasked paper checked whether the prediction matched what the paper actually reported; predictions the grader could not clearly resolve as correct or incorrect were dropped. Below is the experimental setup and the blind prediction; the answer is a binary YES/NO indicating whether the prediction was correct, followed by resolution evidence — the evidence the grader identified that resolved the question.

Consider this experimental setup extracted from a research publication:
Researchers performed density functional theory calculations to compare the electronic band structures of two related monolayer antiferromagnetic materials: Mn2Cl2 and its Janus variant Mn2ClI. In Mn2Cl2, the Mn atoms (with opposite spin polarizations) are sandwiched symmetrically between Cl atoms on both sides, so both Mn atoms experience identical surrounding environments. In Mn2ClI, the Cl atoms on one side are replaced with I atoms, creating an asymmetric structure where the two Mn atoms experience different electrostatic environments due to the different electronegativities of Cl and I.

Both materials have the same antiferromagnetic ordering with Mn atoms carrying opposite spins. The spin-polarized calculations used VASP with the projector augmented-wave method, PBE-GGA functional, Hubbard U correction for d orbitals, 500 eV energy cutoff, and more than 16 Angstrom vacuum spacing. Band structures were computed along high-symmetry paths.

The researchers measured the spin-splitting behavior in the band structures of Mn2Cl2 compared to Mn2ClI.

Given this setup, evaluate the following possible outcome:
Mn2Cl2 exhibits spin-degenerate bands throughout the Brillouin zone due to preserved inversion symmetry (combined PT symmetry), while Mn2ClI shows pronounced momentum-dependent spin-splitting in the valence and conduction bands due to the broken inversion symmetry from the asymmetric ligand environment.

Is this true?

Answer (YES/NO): YES